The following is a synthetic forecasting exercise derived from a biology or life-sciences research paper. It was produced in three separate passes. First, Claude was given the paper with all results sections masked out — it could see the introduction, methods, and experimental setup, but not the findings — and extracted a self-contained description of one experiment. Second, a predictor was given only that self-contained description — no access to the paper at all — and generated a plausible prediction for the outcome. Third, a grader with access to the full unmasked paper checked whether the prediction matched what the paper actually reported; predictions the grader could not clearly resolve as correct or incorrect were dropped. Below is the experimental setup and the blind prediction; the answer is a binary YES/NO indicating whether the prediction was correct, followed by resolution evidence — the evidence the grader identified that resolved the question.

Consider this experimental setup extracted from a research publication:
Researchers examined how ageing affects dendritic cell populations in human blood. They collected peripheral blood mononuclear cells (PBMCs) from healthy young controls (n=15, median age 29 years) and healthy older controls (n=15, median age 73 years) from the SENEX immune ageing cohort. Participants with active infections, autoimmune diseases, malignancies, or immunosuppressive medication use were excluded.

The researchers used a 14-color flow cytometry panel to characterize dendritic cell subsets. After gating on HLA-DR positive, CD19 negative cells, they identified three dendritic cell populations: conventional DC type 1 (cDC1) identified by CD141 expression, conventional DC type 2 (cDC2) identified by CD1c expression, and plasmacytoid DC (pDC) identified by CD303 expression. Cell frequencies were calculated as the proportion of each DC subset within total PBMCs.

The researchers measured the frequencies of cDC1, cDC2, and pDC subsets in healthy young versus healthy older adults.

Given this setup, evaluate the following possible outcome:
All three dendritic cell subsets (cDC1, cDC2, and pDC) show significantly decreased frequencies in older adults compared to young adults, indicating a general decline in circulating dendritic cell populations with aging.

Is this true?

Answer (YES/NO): NO